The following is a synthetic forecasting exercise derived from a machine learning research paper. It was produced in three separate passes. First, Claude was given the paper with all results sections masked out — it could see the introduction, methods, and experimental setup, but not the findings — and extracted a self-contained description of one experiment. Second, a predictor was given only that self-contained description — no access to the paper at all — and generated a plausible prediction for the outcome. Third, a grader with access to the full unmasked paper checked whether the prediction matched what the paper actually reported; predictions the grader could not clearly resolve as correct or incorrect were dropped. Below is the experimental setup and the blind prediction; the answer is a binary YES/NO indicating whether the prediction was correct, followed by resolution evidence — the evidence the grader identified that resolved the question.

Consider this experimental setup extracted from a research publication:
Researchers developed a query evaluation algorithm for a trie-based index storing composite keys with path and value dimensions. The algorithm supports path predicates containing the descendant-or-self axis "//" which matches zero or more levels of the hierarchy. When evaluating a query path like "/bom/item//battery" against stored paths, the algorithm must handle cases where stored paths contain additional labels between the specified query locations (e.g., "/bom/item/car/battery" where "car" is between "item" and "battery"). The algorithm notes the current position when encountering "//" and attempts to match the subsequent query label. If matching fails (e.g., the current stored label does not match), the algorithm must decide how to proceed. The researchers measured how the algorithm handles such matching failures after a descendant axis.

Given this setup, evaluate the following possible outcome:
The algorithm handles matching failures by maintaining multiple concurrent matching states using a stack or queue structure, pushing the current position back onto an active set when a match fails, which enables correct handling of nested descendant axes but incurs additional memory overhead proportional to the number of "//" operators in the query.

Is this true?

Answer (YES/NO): NO